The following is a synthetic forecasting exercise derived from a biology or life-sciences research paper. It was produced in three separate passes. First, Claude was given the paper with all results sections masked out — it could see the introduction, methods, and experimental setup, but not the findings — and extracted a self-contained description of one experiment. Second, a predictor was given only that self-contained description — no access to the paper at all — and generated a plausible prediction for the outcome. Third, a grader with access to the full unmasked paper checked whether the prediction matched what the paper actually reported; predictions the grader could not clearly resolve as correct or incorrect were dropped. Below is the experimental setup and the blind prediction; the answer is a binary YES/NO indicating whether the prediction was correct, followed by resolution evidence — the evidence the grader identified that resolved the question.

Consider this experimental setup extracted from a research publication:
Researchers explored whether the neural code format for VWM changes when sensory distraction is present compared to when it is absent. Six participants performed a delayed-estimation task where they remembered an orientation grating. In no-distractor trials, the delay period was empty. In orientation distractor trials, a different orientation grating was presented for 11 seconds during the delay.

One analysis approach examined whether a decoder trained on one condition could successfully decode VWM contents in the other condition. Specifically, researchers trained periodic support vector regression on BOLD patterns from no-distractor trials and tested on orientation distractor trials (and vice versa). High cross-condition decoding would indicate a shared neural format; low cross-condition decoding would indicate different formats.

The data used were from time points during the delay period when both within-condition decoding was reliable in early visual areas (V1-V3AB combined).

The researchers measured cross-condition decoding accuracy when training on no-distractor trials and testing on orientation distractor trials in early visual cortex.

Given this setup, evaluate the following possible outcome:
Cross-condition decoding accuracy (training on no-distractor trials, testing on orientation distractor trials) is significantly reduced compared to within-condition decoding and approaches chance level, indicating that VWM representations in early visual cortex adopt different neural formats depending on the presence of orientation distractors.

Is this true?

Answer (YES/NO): NO